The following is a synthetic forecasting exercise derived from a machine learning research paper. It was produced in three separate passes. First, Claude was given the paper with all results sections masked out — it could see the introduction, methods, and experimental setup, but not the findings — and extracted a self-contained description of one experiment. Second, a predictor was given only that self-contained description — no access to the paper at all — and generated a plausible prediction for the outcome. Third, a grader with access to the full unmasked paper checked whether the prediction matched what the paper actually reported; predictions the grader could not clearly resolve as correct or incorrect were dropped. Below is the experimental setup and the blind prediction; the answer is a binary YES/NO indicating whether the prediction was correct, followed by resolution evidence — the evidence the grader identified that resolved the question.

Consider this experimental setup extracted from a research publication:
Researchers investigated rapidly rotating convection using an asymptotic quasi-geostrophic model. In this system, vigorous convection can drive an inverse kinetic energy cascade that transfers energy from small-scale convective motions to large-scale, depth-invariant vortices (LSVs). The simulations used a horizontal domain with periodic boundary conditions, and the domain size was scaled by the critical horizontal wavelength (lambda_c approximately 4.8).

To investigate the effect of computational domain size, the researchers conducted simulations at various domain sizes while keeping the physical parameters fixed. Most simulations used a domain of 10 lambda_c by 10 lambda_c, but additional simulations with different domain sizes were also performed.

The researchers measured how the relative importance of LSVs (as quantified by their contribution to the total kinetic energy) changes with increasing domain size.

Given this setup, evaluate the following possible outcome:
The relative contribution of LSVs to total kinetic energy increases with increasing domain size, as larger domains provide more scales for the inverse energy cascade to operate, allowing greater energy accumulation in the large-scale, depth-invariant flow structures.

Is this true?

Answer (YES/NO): YES